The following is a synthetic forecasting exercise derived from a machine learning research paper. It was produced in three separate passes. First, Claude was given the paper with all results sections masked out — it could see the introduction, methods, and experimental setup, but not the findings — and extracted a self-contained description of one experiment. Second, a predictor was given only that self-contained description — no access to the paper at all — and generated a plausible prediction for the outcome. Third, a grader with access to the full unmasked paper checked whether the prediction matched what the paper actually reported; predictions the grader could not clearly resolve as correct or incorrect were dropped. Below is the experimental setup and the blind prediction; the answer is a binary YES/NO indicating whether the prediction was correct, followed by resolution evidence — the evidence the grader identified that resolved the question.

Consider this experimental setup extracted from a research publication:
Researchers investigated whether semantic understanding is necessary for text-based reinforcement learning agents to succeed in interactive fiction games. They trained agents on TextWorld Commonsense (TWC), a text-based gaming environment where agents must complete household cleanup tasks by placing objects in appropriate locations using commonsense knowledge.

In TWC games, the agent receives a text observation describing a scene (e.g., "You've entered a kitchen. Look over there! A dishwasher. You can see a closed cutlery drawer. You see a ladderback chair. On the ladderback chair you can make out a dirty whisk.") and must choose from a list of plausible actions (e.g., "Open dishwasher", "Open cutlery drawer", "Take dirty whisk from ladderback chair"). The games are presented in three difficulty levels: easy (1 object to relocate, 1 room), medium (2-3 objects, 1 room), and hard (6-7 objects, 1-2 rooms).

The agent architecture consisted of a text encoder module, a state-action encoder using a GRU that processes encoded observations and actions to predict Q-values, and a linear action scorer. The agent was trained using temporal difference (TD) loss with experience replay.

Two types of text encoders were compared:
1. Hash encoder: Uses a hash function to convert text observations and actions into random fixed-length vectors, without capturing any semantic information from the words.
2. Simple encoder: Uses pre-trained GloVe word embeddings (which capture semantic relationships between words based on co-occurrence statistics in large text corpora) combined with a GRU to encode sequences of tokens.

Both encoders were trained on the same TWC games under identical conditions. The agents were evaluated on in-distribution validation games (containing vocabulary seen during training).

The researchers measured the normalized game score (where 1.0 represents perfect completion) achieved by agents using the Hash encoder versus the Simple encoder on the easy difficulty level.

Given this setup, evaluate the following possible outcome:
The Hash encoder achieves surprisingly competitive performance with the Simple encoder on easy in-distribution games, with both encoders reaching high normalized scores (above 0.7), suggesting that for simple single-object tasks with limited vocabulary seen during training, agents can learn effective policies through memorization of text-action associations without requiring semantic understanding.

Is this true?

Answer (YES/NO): NO